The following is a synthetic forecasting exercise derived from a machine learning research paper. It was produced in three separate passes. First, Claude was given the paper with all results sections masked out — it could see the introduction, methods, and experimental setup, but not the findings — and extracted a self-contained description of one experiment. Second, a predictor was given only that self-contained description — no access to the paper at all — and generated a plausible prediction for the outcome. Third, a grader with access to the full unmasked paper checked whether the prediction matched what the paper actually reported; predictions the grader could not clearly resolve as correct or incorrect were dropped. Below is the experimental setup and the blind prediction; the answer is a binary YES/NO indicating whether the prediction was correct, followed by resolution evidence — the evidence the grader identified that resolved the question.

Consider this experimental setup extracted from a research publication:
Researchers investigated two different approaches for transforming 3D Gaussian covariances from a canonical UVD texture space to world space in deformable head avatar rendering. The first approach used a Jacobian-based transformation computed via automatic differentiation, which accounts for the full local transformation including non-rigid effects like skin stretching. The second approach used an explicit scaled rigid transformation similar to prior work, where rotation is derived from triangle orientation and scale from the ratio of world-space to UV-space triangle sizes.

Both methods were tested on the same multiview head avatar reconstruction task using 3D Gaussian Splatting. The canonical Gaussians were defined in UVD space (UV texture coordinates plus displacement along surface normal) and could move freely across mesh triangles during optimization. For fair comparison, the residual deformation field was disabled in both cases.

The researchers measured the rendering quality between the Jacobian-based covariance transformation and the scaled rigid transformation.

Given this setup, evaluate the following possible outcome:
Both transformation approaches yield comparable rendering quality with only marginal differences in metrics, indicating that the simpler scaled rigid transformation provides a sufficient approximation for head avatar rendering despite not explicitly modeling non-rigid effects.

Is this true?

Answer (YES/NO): YES